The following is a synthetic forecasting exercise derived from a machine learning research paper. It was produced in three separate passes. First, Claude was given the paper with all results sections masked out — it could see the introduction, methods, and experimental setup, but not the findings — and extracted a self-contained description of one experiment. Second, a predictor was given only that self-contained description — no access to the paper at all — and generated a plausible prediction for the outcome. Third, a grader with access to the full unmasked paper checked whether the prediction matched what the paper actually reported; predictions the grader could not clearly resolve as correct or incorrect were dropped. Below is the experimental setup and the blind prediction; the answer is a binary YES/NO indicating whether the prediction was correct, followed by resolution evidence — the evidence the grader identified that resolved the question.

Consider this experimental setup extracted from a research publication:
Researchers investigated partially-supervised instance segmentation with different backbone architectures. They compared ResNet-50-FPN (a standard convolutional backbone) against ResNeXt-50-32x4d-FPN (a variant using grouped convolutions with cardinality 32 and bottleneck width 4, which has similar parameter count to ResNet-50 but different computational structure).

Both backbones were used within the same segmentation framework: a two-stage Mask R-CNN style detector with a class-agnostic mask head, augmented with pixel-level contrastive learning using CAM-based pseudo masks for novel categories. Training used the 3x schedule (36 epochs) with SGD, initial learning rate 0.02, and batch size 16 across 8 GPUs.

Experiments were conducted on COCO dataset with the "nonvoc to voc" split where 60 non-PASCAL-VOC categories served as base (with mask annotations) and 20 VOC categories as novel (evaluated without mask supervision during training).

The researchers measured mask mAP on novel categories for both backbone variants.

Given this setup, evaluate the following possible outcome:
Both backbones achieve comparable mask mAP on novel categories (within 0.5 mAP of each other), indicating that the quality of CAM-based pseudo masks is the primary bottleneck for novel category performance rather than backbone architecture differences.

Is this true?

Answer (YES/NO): NO